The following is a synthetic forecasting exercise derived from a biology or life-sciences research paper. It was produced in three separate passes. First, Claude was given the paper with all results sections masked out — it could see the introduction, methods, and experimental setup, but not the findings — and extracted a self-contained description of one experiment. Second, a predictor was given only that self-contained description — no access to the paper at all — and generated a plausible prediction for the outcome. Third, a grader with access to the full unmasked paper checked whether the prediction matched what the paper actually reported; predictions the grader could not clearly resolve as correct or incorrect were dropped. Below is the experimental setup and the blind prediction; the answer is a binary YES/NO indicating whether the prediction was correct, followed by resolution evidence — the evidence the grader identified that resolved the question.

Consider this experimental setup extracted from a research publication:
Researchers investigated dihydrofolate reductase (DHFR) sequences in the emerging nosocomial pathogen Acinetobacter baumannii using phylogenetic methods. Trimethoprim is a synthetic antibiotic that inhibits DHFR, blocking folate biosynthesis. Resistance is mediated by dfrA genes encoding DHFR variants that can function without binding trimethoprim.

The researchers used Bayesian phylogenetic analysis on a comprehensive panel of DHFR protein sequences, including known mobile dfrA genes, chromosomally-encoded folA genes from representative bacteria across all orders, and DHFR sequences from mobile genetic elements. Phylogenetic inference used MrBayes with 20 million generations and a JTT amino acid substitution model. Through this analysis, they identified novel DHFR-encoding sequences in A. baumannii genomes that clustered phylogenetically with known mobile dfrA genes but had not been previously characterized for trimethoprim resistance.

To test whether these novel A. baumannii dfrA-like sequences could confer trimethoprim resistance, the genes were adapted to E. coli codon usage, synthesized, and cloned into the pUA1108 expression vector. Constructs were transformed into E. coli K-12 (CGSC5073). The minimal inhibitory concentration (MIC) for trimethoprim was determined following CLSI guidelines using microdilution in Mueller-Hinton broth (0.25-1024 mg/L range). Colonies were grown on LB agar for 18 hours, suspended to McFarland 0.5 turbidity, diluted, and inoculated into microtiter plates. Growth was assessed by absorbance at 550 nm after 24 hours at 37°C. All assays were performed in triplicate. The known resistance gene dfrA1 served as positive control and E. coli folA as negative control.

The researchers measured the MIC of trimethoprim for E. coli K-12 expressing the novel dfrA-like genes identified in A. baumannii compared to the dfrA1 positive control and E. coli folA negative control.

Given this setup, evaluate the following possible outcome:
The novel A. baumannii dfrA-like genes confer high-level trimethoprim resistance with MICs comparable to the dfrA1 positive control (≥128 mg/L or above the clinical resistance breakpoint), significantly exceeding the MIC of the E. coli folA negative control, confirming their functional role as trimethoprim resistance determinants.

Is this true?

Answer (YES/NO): NO